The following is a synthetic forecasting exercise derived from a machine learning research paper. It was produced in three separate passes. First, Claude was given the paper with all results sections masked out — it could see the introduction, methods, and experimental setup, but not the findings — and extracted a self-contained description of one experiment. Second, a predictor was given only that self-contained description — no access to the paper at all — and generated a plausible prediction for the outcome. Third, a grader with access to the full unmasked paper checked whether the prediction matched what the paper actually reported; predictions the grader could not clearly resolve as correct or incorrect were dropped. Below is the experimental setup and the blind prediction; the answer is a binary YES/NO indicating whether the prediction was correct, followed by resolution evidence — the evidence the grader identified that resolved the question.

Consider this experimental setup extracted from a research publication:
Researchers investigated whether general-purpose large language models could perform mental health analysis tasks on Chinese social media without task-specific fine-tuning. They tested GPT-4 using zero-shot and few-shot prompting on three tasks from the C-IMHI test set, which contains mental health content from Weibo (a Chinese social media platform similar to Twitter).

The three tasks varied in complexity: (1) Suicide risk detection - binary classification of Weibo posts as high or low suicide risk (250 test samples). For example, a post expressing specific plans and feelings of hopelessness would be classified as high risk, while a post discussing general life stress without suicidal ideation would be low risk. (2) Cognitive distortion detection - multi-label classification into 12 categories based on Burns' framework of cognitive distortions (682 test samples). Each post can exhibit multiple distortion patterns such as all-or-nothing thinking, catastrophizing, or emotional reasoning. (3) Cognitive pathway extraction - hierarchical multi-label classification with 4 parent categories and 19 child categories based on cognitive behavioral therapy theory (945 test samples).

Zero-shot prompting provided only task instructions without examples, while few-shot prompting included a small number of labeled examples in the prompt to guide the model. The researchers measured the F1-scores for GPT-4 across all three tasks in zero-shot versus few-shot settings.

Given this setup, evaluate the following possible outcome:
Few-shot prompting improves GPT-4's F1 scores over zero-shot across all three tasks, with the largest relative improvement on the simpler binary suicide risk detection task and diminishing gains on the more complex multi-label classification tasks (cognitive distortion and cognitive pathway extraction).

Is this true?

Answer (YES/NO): NO